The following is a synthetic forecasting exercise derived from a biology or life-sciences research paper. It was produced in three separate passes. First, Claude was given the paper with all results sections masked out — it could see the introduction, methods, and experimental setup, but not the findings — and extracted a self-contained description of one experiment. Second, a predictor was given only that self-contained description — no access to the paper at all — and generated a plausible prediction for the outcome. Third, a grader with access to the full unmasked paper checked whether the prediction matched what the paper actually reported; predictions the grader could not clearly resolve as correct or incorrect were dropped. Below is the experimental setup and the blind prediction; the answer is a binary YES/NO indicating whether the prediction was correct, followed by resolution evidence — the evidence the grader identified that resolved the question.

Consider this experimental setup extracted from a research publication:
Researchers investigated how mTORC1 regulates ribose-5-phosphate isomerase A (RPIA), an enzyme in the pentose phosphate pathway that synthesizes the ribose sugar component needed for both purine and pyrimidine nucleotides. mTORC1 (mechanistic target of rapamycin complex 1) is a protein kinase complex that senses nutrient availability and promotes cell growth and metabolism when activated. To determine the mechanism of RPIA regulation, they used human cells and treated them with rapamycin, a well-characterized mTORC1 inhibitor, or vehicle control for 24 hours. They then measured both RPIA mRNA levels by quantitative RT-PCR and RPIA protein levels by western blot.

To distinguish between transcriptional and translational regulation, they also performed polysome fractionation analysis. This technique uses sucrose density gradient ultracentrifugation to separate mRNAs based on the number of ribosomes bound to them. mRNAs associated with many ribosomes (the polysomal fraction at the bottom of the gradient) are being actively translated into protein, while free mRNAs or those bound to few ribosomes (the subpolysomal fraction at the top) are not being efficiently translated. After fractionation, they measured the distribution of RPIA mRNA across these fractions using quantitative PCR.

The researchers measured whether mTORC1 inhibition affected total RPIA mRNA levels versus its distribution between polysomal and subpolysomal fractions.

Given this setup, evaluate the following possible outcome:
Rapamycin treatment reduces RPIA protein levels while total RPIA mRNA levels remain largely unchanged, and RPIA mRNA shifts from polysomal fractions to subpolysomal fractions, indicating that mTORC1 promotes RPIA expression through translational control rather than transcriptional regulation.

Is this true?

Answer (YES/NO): YES